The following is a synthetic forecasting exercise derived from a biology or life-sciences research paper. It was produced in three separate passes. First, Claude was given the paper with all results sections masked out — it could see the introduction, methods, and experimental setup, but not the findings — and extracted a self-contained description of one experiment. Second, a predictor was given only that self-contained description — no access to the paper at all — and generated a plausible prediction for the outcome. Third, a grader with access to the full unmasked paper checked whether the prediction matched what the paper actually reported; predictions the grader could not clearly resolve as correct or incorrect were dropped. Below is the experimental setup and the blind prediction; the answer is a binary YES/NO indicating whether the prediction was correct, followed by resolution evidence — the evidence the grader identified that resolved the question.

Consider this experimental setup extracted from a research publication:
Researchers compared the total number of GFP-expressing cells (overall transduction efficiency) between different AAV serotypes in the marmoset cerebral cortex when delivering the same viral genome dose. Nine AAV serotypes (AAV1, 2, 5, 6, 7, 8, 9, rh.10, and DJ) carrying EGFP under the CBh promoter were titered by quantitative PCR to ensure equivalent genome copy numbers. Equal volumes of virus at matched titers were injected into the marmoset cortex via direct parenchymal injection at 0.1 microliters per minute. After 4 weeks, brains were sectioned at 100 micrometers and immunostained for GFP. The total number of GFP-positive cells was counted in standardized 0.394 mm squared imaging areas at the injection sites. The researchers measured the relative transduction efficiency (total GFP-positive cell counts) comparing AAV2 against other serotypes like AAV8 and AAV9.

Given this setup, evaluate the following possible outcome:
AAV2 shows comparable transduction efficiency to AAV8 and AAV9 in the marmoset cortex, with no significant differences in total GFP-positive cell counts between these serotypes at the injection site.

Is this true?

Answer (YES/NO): YES